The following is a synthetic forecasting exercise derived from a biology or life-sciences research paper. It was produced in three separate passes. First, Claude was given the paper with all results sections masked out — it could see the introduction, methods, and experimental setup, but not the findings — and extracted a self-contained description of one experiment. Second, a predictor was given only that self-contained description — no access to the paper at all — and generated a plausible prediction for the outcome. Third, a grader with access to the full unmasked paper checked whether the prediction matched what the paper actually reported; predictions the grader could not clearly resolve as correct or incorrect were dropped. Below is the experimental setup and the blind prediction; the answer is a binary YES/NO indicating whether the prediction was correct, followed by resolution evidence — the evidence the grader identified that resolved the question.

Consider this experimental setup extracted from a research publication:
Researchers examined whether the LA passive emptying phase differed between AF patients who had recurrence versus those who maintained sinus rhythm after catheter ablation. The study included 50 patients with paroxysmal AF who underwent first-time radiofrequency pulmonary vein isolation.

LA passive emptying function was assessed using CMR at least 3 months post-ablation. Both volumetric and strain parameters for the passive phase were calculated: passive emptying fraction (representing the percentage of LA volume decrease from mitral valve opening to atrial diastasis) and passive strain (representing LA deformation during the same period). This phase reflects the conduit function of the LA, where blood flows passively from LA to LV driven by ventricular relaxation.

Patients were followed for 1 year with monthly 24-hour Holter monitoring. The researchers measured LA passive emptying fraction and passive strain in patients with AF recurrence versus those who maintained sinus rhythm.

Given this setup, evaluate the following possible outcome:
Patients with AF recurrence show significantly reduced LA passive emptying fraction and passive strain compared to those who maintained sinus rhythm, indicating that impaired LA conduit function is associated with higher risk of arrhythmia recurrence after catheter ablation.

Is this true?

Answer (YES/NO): NO